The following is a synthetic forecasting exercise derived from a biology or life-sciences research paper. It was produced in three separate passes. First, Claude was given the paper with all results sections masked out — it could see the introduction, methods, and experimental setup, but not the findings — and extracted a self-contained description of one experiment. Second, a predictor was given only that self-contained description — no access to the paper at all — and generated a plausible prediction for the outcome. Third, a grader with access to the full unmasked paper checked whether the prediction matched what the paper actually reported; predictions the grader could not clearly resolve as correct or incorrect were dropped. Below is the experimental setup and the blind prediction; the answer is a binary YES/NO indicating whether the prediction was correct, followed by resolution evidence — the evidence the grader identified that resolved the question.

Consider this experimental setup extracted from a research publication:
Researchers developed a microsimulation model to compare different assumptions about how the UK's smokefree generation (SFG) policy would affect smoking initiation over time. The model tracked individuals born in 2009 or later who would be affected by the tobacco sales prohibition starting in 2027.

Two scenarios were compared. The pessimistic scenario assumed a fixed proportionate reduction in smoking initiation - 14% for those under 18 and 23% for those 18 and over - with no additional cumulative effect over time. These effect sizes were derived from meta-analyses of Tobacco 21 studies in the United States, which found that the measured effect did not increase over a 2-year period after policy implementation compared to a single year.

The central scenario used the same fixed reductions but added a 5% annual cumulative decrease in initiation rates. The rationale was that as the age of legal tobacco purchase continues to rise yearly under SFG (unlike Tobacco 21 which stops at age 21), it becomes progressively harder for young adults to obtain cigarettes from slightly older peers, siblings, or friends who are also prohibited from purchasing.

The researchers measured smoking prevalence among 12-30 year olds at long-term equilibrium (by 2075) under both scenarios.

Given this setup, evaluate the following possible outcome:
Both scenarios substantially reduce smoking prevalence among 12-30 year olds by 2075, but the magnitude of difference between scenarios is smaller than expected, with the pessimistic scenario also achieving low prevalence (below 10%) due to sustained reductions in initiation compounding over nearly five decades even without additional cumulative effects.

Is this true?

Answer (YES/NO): NO